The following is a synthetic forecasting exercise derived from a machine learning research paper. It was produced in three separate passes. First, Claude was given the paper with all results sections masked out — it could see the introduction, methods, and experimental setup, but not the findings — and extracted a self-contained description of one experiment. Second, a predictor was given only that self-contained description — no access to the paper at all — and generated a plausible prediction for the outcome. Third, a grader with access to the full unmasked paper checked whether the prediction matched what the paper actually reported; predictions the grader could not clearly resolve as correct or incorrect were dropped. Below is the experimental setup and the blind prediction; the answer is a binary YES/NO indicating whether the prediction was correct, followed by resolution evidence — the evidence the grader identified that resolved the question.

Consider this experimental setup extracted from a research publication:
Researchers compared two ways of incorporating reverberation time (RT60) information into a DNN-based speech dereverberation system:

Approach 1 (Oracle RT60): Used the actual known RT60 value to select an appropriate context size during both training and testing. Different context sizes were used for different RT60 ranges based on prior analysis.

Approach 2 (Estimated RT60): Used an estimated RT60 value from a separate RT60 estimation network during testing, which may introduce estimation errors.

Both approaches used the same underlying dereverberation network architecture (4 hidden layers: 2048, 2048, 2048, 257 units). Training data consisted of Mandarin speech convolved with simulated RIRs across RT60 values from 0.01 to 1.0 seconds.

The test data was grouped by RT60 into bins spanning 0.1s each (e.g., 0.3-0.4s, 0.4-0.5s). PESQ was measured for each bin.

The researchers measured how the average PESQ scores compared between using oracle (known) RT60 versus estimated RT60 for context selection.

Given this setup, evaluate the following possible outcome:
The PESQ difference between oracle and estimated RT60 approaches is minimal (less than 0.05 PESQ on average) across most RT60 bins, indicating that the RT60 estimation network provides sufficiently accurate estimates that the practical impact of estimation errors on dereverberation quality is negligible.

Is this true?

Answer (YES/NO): YES